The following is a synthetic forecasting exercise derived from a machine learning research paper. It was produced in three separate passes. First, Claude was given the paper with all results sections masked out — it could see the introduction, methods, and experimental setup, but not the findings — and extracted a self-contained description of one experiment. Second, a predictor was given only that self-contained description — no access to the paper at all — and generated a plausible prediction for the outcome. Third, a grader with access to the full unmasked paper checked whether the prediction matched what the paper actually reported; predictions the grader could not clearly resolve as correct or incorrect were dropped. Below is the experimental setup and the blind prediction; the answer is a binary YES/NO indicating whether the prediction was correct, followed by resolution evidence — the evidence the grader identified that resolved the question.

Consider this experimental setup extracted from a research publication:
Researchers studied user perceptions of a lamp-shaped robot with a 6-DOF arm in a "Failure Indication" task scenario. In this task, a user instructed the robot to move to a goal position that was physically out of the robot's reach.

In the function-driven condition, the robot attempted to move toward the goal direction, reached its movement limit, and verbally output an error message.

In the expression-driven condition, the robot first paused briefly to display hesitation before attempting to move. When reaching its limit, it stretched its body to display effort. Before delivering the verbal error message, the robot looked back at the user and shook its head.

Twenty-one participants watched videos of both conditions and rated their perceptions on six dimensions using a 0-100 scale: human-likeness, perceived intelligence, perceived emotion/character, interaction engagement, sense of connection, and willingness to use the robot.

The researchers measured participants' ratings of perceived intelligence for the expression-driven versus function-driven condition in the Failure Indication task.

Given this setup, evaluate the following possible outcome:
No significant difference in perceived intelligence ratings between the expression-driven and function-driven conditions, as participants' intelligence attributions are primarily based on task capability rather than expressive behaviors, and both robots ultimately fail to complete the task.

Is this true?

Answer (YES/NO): YES